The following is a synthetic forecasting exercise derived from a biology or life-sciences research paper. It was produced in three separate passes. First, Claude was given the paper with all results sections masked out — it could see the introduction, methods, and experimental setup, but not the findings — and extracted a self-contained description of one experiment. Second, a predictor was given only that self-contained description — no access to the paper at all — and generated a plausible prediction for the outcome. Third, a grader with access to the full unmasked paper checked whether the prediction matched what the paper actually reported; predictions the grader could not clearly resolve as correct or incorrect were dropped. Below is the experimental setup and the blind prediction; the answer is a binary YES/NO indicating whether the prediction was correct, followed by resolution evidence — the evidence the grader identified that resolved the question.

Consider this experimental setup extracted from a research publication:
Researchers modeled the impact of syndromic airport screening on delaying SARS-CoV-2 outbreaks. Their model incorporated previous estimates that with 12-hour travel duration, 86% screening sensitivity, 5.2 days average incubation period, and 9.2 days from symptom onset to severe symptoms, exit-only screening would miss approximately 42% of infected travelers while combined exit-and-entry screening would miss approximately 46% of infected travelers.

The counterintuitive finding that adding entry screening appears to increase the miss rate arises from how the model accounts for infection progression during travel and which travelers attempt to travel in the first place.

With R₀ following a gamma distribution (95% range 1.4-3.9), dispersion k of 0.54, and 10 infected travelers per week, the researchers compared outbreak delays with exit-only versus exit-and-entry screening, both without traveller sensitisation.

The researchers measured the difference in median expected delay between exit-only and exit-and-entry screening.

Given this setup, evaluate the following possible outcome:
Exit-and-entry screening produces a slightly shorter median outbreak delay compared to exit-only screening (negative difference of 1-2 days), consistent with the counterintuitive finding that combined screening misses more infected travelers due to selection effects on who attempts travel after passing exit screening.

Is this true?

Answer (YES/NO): NO